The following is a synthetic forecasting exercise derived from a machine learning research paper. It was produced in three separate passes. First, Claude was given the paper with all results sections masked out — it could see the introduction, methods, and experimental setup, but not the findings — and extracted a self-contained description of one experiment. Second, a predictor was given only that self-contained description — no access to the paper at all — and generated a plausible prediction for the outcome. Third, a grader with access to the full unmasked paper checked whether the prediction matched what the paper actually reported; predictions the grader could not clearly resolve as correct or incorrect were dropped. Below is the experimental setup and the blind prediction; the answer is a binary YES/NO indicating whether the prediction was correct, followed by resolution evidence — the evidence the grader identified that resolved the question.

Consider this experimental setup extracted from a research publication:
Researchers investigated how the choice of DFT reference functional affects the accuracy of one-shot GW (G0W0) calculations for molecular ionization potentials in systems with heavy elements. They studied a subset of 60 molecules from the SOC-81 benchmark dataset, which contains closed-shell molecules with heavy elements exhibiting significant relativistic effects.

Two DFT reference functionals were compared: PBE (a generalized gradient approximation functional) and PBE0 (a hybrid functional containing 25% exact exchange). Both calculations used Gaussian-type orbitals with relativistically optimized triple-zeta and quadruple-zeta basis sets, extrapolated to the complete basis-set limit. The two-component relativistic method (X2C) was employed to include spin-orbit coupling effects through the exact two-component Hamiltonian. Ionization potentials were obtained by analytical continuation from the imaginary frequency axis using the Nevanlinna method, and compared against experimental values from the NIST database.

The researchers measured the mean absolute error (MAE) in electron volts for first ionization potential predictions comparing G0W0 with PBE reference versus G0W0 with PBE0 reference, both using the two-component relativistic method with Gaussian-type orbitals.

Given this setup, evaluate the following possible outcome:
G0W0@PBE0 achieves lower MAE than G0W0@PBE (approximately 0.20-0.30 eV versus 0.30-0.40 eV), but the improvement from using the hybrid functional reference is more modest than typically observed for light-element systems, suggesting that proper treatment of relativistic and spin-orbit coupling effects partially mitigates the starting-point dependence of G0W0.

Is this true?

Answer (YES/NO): NO